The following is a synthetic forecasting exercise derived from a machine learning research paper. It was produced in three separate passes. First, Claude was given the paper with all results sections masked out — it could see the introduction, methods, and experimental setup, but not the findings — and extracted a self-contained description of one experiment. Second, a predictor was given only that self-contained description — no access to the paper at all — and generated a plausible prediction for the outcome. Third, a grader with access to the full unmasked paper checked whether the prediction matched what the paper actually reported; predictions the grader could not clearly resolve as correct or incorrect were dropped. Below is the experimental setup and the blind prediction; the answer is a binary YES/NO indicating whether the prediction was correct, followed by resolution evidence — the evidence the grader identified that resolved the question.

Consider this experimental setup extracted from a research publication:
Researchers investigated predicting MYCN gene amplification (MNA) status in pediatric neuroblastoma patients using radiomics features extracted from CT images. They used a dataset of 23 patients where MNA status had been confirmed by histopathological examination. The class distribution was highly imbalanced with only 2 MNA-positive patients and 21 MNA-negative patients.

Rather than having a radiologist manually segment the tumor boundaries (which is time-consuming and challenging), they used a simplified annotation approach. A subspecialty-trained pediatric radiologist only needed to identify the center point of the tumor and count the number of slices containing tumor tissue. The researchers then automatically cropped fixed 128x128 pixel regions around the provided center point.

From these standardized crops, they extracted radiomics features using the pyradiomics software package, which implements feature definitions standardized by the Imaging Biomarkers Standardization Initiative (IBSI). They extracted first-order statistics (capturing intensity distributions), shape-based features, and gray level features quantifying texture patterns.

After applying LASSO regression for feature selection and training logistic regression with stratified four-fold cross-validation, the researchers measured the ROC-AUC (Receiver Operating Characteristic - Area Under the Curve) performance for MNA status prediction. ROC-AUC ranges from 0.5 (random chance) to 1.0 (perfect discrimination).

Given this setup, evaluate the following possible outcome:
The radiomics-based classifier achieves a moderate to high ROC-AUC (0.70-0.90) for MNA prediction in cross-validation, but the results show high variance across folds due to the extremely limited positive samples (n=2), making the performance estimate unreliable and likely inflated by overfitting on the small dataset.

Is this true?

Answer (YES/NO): NO